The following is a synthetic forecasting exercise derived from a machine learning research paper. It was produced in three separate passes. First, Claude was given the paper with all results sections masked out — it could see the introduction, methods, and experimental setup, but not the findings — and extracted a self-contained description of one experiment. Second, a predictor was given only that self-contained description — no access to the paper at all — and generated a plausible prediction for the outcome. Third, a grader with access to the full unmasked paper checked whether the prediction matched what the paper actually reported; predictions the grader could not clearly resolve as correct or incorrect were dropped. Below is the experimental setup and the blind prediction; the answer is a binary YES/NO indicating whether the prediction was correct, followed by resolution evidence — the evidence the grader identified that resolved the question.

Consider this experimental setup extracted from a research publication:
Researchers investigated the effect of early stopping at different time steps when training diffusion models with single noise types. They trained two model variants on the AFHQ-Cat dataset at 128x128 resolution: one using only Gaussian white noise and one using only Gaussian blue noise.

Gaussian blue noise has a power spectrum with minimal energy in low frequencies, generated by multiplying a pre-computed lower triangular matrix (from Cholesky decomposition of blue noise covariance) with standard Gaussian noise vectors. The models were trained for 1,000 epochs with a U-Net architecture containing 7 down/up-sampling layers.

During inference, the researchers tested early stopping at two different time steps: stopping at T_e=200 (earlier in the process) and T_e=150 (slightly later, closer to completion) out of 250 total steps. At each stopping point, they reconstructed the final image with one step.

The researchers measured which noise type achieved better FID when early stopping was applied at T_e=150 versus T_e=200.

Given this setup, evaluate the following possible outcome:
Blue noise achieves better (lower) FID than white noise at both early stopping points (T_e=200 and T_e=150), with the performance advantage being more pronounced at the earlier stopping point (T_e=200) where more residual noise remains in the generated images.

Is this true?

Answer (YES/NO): NO